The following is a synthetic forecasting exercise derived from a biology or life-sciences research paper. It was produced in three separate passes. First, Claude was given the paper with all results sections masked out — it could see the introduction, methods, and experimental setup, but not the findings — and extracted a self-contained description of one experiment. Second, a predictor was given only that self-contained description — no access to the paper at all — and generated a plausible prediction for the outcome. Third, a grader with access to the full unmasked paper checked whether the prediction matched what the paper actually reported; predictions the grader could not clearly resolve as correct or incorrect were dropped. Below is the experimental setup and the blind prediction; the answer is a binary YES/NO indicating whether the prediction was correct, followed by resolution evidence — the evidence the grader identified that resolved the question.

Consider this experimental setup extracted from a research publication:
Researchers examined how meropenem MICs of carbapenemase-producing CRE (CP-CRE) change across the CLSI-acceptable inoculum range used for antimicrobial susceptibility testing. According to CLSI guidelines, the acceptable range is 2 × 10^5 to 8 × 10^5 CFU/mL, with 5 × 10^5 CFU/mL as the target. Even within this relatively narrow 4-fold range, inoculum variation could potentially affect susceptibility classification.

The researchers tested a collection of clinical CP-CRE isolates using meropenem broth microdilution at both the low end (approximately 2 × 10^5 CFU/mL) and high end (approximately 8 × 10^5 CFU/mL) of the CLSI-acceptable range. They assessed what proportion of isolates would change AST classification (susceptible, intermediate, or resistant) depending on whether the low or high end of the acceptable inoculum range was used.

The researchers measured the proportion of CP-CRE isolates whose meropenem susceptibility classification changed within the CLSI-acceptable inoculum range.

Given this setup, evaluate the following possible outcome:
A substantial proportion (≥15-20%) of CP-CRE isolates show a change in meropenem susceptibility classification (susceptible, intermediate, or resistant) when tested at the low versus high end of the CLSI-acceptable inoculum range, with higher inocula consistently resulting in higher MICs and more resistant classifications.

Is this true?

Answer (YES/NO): YES